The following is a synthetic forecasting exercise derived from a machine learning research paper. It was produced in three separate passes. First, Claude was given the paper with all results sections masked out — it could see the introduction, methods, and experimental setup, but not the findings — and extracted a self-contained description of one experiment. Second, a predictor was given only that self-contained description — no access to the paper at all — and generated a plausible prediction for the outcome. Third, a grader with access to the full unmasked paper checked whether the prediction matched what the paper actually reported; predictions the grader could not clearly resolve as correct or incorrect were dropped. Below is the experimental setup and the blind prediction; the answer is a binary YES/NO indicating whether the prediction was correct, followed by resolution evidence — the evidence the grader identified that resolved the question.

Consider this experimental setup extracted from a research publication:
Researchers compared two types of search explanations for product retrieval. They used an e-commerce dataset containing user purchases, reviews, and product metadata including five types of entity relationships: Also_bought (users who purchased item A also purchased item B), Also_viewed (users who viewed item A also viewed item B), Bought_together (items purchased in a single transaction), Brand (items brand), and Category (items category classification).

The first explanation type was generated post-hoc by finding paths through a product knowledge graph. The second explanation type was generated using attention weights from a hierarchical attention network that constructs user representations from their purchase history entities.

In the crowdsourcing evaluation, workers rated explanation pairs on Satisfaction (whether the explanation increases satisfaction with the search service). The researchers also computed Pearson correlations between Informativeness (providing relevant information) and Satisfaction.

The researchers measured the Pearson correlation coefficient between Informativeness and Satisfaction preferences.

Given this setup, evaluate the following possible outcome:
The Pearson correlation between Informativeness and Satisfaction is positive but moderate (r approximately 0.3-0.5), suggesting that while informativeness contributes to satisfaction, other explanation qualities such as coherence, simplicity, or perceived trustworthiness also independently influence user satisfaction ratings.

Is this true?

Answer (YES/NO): YES